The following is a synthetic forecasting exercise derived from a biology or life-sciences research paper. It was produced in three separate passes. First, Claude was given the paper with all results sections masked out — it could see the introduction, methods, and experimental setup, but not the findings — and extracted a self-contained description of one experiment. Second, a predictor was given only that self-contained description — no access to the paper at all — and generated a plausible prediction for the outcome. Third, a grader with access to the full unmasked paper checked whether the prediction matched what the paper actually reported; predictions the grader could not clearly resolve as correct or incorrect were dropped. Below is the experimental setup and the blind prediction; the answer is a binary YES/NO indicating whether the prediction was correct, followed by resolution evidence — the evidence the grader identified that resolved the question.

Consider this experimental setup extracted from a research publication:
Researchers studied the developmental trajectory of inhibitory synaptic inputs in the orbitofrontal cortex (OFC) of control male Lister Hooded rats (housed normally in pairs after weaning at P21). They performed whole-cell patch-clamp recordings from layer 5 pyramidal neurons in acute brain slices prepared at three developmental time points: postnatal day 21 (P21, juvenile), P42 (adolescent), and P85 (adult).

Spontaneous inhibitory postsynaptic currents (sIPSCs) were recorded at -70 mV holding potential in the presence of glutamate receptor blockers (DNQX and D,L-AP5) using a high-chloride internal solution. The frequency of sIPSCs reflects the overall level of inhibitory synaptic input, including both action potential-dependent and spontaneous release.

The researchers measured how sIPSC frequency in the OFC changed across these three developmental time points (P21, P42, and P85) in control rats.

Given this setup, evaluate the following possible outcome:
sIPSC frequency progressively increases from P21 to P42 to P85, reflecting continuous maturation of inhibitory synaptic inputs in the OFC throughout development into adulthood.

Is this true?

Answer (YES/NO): NO